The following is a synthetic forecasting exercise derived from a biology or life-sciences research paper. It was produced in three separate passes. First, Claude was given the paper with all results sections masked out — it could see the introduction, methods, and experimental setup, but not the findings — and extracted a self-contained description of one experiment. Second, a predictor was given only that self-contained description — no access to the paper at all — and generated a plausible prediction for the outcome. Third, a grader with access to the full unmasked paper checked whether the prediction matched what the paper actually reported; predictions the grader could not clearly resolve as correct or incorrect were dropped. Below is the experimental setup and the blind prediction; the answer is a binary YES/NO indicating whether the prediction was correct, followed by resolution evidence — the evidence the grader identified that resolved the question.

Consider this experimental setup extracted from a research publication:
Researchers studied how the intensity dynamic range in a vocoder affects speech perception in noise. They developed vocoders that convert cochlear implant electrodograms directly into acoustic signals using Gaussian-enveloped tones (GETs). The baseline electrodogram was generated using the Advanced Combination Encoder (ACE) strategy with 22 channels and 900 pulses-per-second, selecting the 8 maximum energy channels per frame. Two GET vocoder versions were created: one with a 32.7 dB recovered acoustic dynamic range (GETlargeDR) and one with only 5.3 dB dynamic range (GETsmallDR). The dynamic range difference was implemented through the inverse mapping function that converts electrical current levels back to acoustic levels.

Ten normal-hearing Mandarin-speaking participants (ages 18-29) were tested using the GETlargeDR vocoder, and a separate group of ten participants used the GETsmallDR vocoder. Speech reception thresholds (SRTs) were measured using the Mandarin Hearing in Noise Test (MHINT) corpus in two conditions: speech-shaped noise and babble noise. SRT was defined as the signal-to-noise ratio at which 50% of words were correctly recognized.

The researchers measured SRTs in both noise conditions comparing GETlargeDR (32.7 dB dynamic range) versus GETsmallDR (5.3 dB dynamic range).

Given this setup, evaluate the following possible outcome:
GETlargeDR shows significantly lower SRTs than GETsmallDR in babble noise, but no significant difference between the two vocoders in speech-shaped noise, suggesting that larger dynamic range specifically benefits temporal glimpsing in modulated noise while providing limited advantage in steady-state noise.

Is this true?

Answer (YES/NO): NO